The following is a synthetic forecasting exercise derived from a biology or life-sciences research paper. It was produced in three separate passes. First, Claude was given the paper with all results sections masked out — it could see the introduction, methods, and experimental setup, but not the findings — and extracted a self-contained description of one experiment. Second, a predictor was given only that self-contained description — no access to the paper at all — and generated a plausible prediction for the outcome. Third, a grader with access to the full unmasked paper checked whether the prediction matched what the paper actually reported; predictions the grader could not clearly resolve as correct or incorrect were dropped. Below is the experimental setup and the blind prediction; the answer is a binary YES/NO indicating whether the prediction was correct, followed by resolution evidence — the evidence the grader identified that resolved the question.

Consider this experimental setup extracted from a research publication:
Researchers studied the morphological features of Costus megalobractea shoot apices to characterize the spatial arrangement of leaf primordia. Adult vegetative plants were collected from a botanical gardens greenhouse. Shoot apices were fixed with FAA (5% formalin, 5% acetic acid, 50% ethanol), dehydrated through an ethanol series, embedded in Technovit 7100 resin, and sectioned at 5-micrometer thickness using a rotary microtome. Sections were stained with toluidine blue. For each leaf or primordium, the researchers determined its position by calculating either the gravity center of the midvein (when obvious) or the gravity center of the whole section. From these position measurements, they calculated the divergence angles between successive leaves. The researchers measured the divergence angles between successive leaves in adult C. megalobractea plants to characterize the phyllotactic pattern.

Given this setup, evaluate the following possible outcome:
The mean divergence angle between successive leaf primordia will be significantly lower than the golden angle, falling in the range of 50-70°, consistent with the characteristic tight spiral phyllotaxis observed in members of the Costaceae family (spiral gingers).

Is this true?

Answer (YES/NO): YES